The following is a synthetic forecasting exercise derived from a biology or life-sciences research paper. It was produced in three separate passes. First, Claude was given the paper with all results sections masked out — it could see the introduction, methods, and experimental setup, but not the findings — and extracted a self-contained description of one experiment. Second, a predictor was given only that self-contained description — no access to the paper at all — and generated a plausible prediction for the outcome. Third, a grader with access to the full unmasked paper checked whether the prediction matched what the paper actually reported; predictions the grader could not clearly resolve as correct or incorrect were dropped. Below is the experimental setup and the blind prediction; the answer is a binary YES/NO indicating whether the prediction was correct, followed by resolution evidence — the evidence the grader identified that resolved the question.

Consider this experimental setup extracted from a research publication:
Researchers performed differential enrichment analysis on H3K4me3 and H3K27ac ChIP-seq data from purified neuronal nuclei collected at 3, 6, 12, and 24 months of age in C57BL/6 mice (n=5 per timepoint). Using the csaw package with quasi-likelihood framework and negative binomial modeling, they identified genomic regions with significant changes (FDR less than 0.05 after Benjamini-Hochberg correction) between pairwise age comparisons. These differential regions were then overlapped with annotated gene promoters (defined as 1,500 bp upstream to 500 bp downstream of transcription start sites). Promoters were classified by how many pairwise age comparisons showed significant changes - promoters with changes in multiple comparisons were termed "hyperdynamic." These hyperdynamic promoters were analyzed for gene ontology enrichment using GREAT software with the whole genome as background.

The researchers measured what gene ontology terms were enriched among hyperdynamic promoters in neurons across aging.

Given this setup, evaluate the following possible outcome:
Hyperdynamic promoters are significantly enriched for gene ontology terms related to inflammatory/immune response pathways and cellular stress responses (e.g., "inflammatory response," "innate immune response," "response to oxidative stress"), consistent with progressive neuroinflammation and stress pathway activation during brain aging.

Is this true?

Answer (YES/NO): NO